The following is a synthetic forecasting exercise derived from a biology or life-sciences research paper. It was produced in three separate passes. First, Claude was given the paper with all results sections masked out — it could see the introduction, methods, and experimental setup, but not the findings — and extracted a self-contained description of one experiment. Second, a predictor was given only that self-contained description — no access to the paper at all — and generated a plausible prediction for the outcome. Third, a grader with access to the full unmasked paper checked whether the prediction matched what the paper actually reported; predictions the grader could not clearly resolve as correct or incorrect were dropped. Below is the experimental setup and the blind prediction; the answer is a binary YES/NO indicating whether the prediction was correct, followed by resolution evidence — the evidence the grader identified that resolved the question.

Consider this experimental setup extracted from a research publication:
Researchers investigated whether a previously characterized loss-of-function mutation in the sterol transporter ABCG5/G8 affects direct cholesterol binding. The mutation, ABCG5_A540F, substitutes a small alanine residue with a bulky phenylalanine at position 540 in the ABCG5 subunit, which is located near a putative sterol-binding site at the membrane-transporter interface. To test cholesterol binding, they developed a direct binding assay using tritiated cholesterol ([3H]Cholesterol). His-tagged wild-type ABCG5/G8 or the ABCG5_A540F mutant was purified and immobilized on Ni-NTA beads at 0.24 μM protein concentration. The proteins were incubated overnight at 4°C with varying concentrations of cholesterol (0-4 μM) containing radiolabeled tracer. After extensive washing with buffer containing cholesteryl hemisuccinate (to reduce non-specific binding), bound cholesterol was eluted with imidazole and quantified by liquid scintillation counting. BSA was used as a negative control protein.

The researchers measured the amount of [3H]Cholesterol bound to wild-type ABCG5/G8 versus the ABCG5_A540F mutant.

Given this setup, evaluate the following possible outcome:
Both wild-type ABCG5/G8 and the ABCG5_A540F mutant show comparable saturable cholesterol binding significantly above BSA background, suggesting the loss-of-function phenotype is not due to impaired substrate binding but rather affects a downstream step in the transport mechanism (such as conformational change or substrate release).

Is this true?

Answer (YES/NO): NO